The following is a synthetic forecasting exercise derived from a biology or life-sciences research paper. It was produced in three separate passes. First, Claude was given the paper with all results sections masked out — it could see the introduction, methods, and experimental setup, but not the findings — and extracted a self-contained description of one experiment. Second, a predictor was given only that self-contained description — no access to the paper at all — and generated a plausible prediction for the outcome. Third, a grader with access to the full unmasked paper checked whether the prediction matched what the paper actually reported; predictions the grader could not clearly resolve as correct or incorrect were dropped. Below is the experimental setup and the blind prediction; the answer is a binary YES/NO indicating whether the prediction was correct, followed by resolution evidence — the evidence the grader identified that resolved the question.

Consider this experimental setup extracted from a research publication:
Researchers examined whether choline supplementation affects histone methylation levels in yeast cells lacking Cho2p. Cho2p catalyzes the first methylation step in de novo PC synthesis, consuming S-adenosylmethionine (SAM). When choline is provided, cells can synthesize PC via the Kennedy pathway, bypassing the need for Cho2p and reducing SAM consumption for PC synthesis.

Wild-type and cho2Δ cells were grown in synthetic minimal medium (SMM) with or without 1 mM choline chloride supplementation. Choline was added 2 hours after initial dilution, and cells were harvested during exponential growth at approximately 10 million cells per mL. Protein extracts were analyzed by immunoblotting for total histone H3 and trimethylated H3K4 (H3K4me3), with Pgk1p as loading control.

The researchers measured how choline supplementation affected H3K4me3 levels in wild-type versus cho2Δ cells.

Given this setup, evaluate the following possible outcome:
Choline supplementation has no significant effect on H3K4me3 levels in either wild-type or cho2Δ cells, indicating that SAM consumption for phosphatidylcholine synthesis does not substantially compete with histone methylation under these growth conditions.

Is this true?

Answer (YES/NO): YES